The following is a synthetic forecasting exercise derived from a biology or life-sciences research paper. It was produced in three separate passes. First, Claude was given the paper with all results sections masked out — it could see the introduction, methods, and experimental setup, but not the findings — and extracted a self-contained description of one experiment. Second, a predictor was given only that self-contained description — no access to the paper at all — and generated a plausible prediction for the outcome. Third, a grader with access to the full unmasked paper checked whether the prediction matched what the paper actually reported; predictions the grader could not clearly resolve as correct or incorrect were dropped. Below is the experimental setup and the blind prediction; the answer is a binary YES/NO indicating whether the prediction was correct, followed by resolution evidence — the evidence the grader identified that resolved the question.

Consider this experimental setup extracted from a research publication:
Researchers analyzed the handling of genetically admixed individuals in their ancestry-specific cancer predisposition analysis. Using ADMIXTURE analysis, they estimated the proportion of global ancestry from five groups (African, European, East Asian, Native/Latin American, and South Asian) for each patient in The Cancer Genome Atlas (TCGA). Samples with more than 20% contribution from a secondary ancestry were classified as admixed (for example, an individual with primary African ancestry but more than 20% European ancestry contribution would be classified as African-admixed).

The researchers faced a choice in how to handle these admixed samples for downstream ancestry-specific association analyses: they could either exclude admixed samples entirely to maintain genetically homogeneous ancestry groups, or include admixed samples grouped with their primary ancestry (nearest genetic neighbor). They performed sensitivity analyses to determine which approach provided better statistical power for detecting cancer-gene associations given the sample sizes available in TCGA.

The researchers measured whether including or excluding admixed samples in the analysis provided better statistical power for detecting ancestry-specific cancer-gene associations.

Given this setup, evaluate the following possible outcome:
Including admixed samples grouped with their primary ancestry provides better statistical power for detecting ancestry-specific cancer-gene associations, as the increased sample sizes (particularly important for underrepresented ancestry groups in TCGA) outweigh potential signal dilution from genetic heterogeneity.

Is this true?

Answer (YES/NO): YES